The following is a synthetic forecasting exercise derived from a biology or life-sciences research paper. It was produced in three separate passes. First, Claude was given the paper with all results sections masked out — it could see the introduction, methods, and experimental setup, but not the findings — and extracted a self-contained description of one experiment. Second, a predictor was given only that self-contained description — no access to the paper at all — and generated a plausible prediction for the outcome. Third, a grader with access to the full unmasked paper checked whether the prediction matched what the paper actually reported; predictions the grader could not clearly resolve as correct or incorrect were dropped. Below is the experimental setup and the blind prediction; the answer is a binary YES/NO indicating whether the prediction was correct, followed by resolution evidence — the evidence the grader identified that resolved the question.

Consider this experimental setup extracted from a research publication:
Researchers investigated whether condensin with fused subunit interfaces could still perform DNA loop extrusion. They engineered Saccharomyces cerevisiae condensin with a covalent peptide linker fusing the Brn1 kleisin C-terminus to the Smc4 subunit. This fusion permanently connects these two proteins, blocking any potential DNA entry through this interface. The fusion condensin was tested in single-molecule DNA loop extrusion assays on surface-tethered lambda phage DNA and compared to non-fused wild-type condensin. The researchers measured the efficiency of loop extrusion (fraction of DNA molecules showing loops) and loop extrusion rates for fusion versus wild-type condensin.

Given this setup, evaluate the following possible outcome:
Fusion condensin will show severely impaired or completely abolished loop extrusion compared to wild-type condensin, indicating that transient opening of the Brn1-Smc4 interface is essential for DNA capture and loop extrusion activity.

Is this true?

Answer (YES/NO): NO